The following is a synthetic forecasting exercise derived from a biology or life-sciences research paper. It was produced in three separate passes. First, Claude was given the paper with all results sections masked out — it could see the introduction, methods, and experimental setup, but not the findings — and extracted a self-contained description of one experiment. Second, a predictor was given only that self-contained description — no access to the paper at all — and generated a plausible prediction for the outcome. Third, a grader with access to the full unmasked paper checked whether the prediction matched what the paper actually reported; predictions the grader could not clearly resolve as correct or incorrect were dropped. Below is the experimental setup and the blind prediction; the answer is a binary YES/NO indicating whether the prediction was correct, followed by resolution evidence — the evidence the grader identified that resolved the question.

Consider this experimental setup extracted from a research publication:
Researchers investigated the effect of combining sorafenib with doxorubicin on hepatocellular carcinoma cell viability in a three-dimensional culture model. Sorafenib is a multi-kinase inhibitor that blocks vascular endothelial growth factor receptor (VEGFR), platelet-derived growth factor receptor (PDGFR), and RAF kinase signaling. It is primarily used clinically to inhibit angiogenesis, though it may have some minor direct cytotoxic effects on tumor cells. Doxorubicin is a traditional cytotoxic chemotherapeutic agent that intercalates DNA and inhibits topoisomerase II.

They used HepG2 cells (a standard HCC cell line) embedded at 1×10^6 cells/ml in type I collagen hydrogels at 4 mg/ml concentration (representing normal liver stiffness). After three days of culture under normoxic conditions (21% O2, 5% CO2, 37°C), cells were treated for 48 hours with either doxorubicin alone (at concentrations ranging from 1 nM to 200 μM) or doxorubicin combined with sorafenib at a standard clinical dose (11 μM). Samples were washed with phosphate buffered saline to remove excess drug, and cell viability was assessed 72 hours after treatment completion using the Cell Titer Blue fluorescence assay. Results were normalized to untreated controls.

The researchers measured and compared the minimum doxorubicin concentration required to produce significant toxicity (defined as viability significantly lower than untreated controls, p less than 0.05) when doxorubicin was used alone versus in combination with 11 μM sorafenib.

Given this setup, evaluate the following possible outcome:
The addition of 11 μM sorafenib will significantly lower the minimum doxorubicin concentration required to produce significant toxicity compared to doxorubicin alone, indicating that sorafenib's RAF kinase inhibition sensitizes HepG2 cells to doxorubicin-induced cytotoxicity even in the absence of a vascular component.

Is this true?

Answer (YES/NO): YES